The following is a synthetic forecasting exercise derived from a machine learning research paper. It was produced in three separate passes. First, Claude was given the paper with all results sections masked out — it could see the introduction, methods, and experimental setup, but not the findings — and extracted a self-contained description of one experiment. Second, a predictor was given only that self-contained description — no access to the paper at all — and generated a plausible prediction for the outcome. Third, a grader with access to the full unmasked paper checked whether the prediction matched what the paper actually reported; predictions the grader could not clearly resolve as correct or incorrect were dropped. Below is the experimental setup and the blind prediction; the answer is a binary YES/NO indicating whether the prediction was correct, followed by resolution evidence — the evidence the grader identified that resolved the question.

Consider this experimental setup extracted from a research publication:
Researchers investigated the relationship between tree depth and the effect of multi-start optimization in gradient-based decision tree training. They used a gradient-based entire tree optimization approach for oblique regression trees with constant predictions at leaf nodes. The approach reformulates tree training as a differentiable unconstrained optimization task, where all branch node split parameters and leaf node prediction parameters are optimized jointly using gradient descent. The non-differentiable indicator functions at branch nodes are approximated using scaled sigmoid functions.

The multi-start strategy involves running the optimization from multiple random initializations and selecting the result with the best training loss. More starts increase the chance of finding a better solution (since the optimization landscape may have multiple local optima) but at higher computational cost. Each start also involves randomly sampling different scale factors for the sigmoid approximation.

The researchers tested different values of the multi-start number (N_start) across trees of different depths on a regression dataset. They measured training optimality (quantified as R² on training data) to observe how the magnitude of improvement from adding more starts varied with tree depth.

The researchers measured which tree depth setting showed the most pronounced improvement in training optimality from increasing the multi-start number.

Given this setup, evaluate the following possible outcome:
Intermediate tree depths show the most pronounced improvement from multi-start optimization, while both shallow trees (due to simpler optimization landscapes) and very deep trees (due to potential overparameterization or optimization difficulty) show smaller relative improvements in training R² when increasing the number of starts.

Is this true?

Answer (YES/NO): NO